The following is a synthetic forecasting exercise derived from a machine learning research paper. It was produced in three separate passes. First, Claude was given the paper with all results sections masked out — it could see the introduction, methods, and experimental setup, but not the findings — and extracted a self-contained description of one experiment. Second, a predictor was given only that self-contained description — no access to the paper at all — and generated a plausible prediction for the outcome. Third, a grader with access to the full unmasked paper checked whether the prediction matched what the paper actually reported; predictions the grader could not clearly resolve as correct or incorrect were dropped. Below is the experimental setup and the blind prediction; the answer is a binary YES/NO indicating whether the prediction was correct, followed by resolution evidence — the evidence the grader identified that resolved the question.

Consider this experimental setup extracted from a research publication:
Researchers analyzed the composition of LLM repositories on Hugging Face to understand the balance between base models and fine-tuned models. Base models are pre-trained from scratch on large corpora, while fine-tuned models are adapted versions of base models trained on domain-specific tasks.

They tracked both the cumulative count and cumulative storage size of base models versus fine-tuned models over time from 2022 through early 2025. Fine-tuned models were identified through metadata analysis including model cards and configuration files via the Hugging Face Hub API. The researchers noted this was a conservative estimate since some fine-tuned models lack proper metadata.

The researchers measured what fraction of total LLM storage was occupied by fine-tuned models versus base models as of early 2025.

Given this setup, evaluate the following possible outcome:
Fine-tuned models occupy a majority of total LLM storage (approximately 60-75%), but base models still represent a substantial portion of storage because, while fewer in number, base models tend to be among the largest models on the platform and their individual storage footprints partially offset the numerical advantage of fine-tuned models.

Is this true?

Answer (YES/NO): NO